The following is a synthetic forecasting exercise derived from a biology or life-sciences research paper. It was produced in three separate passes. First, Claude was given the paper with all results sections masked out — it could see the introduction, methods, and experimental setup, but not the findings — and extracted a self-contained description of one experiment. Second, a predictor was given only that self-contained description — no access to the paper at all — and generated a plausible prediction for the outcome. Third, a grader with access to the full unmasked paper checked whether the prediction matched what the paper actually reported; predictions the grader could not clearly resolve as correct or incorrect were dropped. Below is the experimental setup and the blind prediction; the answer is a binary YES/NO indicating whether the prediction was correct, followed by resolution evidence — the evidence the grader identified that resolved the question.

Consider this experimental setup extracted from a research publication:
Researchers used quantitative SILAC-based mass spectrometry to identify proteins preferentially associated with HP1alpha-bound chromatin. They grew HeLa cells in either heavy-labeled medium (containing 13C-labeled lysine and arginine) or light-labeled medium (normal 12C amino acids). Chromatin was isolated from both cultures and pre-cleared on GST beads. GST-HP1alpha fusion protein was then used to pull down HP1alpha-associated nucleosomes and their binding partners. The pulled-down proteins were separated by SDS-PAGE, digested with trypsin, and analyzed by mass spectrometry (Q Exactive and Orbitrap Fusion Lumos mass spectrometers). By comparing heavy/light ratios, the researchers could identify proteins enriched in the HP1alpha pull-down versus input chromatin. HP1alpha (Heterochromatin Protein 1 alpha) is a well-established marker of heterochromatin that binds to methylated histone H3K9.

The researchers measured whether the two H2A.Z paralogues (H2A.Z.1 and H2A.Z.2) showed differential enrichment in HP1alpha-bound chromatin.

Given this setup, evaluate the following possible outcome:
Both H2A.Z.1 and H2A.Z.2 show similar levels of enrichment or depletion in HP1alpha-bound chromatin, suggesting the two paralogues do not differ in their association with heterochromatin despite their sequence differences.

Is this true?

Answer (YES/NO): NO